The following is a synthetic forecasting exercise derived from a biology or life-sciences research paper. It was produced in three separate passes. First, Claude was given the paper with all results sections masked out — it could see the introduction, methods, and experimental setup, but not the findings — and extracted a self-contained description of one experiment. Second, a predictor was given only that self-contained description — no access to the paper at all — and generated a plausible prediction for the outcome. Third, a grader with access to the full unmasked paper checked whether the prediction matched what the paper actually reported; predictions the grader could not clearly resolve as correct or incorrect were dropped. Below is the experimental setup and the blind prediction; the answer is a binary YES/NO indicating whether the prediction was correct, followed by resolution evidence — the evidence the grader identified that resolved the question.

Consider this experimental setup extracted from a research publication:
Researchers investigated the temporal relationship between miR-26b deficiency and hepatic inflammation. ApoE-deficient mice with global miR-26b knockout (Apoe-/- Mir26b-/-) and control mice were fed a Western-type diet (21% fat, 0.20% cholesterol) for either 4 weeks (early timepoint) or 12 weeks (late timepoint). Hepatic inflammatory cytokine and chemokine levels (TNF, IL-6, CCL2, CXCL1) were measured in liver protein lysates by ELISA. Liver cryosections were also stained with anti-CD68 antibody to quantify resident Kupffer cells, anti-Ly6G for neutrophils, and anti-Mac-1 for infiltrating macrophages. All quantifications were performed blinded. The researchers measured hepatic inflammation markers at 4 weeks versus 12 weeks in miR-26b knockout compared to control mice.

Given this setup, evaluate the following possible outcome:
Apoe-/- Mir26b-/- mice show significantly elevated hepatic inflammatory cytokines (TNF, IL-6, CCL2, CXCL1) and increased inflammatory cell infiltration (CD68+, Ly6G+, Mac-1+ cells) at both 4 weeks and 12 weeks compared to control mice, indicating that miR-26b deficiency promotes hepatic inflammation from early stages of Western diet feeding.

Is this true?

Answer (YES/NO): NO